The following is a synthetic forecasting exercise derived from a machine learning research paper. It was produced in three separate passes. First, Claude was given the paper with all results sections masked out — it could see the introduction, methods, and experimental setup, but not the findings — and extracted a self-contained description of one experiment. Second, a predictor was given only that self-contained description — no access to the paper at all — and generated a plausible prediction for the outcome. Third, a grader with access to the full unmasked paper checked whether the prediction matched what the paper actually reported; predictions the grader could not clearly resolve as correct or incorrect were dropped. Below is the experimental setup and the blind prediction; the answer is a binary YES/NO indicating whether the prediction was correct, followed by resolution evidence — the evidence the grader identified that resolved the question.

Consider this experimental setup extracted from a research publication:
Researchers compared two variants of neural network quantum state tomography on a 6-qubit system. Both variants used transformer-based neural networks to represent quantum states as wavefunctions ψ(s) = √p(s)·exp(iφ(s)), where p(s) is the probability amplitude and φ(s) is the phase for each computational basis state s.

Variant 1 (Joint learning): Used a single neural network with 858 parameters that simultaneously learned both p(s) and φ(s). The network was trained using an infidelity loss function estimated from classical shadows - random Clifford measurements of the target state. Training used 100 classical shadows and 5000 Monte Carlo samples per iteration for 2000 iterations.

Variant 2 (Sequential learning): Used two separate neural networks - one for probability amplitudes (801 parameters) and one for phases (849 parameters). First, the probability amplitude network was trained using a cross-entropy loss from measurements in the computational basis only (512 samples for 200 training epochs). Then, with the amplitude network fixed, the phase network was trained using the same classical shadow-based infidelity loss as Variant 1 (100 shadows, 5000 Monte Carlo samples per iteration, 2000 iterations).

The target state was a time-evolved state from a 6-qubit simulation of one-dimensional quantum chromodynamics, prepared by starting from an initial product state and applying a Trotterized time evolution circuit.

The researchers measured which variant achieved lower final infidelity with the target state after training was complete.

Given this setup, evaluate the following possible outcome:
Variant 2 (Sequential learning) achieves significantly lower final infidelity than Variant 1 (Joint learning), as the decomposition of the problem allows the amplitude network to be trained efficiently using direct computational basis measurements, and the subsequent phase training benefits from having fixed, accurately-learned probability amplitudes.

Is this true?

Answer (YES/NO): YES